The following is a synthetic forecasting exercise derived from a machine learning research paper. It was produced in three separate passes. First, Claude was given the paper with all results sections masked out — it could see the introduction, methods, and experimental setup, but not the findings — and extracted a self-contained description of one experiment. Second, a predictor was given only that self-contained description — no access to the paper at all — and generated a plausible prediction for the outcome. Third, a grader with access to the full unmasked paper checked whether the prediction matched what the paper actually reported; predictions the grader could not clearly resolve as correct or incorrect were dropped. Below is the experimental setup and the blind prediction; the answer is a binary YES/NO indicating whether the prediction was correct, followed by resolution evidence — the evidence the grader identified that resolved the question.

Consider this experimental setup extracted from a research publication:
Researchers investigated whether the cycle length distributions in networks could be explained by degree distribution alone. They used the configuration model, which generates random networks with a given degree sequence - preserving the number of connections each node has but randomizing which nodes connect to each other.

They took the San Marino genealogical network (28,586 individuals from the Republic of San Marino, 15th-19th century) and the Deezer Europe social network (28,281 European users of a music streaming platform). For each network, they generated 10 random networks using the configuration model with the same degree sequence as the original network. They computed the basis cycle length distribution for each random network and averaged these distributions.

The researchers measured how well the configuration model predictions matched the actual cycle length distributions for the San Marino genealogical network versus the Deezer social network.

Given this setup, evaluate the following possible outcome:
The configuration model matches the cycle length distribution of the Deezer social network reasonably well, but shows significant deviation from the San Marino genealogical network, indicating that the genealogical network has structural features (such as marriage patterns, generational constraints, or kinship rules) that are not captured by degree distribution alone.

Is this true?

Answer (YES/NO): YES